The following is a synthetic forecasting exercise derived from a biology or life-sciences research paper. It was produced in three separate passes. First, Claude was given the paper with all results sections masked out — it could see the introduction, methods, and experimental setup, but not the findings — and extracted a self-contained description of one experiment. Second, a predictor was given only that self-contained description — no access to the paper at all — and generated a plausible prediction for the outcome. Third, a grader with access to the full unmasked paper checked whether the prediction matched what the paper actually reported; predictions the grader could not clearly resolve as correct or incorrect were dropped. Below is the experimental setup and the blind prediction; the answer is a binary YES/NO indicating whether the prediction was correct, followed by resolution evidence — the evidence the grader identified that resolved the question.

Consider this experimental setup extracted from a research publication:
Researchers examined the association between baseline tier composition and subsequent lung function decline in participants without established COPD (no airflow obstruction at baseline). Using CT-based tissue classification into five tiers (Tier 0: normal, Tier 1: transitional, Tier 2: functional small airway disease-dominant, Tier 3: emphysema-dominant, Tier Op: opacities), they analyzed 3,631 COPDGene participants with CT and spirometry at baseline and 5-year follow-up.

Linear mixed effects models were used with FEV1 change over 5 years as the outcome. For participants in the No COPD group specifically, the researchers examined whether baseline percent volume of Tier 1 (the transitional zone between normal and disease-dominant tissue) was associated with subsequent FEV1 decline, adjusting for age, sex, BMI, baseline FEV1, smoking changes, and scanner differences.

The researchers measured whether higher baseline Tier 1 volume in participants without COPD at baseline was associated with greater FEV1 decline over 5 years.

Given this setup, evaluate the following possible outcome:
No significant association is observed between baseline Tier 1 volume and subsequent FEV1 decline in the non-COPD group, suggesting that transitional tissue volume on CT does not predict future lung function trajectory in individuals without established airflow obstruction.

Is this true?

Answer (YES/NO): NO